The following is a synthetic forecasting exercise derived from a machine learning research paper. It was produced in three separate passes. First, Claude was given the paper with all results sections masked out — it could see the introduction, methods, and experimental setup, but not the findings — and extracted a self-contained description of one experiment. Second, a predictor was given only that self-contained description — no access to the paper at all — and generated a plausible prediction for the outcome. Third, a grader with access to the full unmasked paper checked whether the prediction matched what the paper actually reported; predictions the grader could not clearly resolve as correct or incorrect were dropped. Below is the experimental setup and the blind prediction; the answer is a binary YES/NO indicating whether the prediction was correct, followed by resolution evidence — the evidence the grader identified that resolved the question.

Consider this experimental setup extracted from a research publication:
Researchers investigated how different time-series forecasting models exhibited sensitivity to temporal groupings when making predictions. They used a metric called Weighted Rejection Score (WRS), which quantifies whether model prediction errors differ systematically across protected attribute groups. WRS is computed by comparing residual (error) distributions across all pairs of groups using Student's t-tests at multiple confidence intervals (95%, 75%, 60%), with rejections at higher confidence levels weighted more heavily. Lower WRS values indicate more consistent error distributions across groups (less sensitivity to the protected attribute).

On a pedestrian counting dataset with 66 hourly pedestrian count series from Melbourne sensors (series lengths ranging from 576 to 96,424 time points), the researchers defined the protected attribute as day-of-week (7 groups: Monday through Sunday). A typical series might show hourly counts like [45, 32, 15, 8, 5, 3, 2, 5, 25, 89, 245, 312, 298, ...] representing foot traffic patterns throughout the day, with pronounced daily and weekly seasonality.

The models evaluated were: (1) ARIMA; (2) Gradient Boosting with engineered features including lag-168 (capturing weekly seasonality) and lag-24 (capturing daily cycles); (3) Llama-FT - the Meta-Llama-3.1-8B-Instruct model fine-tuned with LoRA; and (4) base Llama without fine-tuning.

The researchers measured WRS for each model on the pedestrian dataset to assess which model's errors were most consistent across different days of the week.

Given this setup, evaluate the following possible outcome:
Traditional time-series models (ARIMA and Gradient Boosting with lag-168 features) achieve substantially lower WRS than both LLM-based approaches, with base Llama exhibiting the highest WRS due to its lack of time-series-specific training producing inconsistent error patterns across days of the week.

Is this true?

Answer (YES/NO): NO